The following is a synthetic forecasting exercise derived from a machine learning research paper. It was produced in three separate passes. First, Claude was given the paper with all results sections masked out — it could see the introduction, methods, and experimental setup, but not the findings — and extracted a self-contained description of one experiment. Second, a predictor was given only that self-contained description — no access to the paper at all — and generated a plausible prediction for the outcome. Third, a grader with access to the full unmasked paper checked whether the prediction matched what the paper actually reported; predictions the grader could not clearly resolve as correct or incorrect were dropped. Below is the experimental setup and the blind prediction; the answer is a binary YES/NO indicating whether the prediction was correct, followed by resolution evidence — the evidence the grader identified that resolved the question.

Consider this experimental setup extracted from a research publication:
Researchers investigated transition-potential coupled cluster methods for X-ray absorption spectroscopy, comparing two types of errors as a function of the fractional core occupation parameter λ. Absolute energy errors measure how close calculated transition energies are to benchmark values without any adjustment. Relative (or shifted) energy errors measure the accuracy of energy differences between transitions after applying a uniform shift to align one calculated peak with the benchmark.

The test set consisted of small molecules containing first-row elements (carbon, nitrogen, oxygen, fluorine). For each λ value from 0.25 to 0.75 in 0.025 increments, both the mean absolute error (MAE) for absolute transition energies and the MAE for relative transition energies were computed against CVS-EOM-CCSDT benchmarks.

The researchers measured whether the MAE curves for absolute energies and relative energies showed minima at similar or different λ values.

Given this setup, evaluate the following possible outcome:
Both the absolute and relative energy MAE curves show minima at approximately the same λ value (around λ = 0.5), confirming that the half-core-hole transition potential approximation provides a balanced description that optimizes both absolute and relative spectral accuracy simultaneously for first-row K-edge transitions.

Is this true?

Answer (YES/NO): NO